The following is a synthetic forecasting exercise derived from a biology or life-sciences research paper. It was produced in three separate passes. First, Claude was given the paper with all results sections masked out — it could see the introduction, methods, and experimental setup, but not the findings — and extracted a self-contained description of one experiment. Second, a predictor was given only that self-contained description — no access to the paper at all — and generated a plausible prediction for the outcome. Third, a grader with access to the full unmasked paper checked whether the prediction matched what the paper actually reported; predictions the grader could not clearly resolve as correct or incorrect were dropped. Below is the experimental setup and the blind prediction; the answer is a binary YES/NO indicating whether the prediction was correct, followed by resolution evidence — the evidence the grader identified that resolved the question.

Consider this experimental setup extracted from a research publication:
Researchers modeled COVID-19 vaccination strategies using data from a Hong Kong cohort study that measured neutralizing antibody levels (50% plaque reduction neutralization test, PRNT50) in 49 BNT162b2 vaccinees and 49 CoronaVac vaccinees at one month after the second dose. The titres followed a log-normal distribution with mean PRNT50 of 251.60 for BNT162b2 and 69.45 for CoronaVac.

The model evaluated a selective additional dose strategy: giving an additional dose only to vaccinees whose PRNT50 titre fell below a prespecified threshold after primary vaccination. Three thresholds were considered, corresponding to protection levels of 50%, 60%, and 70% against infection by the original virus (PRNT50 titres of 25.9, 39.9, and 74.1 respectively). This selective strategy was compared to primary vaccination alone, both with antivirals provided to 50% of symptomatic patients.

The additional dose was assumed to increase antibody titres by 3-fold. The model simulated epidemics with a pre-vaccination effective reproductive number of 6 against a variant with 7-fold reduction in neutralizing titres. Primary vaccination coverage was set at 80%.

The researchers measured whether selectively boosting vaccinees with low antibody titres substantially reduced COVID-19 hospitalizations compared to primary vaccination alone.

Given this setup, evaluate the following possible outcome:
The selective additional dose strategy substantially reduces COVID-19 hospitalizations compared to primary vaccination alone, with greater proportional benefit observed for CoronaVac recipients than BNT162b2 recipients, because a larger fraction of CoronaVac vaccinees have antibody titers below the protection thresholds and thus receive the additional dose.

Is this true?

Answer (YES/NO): NO